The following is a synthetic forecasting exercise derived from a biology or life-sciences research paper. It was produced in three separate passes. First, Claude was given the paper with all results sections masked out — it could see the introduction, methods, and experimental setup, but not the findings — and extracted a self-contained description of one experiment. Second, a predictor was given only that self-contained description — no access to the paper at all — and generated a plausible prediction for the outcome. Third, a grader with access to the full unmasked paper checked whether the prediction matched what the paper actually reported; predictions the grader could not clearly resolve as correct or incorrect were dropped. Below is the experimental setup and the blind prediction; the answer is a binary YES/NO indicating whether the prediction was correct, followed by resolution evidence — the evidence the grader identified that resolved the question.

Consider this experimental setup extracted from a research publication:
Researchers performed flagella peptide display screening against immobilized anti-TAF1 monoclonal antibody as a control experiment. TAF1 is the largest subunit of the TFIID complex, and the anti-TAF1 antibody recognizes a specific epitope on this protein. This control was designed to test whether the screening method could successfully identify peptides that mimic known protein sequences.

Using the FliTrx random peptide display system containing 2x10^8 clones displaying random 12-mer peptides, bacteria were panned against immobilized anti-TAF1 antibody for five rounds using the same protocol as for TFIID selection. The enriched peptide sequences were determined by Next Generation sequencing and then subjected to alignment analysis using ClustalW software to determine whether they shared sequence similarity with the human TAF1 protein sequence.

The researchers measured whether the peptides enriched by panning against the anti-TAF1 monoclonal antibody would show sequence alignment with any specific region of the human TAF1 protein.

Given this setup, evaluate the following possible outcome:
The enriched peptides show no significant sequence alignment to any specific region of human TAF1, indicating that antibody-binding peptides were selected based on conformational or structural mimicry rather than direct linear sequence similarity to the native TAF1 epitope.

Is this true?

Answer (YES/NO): NO